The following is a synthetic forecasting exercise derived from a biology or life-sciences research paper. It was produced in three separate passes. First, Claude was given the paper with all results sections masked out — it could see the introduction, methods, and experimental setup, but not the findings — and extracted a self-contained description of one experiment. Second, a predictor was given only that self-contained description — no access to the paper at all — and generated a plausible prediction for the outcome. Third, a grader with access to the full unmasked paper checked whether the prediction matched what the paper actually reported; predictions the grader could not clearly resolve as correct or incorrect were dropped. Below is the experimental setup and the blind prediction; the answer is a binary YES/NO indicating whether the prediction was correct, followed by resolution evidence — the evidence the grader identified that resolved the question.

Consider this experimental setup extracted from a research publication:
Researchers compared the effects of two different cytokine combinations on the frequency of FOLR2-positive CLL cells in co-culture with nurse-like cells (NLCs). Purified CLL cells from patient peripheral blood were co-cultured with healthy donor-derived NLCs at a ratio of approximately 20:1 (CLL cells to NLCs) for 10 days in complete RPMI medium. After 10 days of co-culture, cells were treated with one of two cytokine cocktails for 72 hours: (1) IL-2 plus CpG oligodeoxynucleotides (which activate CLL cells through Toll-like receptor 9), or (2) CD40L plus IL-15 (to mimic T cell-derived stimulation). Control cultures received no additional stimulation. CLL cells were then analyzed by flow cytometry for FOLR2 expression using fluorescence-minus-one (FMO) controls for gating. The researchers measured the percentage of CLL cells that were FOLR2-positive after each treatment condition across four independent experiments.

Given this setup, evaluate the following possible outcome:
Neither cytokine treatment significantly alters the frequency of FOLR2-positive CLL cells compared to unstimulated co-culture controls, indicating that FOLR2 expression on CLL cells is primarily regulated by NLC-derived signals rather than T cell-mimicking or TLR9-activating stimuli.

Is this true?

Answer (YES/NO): NO